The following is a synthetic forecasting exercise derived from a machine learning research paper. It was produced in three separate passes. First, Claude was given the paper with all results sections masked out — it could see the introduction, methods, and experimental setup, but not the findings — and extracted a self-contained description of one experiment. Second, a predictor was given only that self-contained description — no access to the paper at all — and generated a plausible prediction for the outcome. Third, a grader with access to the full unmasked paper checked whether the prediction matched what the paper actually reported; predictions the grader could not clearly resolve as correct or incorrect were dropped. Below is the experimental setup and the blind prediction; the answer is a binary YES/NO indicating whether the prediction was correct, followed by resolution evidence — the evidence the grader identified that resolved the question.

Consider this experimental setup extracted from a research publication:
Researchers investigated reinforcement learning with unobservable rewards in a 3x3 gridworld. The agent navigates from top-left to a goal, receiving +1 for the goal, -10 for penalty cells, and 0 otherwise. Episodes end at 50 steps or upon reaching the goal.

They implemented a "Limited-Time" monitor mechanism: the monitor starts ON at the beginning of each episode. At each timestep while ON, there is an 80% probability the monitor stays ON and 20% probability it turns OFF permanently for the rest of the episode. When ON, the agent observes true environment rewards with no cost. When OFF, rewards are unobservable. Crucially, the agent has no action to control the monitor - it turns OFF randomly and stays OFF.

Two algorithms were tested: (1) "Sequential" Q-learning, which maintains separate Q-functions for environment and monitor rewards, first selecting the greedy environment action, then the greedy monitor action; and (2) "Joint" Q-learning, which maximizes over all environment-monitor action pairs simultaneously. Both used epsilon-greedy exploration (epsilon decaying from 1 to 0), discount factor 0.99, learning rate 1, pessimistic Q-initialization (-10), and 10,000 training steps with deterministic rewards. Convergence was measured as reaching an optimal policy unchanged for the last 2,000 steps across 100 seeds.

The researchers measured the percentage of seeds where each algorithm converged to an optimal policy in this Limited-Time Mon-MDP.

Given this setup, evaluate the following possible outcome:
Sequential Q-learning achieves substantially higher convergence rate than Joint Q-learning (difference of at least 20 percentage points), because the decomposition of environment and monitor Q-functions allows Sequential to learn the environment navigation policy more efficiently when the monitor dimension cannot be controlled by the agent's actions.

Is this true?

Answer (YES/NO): NO